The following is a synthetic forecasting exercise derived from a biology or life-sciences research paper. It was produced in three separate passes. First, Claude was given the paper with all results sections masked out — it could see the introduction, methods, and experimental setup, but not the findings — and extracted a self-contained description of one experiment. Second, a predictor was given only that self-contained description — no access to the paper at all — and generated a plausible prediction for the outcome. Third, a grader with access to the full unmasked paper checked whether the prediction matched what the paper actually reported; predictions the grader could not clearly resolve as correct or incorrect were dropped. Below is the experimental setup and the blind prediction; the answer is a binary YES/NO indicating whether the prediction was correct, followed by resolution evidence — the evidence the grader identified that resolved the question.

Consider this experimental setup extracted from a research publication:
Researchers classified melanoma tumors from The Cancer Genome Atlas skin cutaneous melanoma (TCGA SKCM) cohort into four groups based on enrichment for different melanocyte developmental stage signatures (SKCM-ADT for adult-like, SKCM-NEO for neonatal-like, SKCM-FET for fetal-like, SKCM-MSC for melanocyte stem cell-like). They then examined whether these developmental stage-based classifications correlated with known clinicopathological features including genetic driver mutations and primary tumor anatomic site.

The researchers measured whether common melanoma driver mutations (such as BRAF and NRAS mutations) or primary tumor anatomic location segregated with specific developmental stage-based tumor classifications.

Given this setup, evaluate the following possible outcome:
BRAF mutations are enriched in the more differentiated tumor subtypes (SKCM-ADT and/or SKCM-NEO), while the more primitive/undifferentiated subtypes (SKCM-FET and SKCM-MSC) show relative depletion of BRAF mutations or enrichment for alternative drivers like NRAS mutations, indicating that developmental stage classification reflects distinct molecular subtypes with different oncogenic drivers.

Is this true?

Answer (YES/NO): NO